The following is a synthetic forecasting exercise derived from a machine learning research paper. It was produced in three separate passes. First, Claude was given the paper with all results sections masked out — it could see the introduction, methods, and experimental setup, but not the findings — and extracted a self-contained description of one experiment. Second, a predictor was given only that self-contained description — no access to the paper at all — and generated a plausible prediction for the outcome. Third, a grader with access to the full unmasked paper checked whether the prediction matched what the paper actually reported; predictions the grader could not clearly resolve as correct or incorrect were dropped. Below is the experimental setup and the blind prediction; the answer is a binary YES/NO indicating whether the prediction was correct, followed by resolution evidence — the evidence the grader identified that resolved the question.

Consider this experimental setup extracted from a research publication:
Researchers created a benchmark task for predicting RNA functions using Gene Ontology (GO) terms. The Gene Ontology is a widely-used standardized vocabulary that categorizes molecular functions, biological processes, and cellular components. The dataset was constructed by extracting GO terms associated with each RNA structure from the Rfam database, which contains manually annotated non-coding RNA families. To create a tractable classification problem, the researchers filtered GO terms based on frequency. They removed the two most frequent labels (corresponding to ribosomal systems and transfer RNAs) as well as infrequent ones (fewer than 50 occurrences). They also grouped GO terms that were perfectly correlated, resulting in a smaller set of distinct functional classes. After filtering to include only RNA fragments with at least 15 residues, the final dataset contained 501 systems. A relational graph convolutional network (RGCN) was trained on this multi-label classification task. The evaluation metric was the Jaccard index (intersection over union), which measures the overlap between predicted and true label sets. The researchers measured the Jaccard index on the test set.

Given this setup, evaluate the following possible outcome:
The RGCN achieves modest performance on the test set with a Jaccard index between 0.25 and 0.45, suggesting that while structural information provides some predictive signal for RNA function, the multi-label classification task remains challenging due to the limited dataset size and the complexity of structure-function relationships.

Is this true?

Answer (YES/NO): YES